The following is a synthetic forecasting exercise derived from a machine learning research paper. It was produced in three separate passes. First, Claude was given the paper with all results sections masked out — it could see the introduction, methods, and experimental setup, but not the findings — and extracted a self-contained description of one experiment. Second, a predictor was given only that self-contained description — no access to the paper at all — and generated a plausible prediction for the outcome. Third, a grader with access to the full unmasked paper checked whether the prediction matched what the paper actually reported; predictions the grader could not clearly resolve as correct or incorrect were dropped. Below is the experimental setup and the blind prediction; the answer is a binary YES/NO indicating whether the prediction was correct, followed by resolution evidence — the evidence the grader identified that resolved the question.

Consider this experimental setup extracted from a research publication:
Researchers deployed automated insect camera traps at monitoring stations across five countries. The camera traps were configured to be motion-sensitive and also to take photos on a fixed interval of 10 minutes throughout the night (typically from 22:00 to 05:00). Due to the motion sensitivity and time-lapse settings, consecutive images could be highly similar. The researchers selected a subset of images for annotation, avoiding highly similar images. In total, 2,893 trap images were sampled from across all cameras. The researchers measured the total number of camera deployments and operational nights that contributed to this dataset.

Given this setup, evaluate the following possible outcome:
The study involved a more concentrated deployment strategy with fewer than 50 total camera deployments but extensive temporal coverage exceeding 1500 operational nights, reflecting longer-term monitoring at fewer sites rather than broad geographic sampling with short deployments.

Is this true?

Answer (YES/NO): NO